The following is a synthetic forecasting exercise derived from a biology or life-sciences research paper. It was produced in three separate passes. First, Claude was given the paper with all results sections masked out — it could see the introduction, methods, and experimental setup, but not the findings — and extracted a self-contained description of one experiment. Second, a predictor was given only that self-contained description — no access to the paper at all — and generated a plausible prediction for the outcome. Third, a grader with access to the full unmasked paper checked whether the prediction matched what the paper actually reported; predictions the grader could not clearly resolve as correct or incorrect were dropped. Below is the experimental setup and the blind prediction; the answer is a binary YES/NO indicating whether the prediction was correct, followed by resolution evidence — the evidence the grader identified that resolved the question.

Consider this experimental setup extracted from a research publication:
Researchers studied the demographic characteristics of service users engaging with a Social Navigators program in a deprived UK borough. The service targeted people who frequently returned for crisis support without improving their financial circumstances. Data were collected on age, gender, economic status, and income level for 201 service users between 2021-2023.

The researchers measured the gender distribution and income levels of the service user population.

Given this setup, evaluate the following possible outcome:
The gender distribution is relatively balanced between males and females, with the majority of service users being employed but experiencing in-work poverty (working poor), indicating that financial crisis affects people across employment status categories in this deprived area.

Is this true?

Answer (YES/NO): NO